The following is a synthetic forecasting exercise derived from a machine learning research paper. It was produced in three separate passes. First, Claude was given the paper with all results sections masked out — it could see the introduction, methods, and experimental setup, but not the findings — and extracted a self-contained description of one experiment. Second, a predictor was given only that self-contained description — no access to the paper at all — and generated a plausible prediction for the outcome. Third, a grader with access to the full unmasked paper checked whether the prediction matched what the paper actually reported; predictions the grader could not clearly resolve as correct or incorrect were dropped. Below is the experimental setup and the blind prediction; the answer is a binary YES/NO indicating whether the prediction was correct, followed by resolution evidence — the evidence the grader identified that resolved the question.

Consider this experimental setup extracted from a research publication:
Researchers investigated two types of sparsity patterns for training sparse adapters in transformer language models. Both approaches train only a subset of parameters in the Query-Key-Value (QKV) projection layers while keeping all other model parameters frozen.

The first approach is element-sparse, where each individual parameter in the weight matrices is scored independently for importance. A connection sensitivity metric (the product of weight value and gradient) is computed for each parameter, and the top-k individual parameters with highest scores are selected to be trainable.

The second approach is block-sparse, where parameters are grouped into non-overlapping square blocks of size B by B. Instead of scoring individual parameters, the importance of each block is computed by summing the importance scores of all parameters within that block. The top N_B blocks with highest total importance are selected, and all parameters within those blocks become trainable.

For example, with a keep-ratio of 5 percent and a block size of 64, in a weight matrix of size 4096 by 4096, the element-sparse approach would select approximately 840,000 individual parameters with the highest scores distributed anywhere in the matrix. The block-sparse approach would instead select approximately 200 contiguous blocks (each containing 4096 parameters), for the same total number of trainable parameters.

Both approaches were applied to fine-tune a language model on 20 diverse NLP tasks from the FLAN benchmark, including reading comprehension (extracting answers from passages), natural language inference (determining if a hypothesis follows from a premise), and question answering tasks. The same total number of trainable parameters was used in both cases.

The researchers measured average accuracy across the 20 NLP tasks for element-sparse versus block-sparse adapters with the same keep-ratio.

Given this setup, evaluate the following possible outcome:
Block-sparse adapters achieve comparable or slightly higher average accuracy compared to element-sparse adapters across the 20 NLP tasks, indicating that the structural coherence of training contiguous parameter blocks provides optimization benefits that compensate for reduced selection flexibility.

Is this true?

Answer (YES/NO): YES